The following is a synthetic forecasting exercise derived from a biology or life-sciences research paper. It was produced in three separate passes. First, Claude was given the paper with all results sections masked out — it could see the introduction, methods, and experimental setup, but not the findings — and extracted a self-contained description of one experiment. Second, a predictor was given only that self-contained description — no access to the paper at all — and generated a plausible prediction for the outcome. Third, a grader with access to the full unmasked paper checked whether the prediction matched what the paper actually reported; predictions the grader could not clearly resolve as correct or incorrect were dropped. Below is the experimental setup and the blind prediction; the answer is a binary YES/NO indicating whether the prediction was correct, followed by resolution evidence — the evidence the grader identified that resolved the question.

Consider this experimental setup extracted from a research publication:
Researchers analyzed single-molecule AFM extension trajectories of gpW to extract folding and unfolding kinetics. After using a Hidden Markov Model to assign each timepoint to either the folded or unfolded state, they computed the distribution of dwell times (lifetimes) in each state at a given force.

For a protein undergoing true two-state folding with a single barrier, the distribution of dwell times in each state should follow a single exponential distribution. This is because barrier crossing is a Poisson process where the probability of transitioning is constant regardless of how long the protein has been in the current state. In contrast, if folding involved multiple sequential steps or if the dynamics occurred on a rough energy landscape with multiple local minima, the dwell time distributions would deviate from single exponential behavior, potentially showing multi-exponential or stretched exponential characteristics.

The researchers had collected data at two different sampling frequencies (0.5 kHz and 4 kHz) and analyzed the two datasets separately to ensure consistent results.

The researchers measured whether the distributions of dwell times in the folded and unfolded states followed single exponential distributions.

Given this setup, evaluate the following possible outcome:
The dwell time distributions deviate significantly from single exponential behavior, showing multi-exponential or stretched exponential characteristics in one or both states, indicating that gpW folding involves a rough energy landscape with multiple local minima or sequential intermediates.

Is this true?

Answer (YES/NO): NO